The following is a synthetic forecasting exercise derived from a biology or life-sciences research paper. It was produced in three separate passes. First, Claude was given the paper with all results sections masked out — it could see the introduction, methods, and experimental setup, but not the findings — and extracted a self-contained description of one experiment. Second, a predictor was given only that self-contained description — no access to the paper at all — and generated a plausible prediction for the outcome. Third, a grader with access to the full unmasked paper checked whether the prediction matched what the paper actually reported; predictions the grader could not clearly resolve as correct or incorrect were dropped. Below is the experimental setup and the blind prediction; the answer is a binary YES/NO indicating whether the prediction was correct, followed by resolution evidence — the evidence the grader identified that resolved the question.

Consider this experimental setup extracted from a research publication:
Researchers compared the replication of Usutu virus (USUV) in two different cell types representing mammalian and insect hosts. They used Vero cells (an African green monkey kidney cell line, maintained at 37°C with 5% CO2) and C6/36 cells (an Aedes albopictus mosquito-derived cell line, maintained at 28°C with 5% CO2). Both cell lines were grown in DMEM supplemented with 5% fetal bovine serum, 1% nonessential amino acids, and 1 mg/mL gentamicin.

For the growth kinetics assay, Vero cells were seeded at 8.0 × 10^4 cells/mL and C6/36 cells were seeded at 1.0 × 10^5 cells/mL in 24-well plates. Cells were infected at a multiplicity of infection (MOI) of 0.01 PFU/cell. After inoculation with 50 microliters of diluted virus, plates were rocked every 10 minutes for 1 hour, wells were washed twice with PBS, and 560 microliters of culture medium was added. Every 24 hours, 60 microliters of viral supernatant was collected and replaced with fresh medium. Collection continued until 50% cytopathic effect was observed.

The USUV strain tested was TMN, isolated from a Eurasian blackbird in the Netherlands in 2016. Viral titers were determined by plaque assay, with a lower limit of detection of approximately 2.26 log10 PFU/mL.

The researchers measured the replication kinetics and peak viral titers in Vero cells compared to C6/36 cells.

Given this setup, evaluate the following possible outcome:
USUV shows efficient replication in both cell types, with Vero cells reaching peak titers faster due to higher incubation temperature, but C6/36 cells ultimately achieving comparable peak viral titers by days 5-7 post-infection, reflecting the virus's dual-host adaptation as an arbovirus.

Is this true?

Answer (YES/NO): NO